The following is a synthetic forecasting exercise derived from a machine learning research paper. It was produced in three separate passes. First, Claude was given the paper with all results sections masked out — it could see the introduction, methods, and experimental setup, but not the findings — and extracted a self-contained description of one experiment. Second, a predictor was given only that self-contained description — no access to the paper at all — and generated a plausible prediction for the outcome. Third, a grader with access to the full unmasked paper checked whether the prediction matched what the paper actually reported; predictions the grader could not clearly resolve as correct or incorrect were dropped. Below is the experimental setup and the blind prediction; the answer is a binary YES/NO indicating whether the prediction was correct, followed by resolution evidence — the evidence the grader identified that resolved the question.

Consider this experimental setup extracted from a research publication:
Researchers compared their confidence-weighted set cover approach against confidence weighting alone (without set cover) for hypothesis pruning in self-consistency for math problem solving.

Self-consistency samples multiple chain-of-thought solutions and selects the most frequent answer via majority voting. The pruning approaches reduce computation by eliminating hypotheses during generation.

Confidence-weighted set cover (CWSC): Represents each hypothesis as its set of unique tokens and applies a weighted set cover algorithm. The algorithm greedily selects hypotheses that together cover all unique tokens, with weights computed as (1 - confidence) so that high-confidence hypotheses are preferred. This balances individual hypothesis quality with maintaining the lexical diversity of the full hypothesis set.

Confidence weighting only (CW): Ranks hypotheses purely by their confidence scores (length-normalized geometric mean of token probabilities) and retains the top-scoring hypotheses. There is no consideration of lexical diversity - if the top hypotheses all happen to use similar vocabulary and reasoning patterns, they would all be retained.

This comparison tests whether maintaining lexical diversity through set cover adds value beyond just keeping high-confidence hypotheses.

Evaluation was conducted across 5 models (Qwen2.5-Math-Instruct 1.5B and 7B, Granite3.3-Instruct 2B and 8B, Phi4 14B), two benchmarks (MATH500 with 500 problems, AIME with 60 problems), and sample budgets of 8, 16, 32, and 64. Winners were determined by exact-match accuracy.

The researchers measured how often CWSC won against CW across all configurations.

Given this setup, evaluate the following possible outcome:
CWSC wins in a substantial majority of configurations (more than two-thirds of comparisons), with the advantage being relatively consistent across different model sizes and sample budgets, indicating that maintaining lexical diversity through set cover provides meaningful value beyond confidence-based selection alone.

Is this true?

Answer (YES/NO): NO